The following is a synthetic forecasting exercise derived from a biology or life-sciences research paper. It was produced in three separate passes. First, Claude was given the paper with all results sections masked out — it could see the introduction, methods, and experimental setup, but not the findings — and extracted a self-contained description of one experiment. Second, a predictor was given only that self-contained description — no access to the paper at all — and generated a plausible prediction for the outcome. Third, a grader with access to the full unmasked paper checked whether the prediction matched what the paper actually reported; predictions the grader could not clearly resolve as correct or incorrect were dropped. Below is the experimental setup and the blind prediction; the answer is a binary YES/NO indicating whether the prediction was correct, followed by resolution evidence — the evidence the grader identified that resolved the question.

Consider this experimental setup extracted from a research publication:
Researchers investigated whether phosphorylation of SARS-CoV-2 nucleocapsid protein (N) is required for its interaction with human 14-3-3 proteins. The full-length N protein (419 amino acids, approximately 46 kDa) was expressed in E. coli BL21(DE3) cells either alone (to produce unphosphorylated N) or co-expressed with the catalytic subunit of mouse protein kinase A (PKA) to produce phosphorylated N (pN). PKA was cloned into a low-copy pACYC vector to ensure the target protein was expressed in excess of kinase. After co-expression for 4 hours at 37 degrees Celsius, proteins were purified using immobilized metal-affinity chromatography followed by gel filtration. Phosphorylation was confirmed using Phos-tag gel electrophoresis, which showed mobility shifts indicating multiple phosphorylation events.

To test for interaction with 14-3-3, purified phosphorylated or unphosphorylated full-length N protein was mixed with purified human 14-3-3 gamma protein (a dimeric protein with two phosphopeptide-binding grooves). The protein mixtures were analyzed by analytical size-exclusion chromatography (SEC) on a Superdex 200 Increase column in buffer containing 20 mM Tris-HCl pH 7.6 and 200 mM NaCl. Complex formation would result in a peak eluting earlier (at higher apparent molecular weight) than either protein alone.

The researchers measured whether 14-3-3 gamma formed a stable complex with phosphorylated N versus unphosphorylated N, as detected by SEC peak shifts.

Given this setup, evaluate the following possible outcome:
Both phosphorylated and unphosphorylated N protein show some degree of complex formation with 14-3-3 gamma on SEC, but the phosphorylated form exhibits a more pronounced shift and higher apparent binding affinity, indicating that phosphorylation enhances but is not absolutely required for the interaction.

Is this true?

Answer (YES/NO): NO